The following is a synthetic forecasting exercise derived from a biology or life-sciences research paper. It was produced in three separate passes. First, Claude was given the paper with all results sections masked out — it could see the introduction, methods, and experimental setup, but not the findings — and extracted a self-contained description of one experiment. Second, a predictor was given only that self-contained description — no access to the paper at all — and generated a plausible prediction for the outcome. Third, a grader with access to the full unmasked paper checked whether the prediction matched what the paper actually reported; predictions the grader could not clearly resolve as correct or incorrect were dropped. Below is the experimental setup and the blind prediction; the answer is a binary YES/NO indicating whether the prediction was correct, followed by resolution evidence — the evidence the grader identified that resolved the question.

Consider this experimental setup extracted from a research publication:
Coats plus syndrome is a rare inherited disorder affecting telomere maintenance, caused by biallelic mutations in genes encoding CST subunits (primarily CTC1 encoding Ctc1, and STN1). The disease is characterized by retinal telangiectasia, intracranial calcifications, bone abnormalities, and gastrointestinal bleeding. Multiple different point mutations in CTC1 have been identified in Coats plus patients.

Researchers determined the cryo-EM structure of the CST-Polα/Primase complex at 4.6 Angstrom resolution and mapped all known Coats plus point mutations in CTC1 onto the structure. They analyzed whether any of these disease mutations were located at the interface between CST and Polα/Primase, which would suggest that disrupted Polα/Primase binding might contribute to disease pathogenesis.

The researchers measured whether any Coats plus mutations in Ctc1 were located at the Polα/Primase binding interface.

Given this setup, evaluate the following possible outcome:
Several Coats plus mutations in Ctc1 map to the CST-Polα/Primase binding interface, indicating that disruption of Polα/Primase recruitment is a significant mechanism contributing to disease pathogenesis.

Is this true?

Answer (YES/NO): NO